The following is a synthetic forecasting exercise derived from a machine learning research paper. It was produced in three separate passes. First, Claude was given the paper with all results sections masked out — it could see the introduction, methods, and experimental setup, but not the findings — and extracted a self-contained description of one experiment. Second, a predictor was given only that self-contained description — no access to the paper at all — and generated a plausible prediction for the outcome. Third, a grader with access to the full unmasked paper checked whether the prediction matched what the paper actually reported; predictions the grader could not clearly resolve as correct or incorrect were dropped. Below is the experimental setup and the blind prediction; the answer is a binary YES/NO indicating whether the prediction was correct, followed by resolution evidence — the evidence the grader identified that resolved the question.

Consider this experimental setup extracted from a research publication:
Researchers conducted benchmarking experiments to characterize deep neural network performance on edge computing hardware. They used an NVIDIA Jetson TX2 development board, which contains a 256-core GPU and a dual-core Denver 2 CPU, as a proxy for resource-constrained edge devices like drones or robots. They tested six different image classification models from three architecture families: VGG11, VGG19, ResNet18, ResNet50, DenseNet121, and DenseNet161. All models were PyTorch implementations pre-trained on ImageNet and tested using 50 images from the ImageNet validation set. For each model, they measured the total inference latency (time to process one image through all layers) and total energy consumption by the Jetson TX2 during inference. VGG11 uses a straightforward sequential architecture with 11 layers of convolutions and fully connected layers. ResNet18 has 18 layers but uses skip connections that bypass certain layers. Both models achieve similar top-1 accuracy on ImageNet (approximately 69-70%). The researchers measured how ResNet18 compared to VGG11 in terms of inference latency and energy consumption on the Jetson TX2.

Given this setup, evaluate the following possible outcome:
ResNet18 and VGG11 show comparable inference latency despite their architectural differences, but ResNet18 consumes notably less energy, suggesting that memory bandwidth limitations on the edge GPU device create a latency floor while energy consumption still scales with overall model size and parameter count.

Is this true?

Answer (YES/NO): NO